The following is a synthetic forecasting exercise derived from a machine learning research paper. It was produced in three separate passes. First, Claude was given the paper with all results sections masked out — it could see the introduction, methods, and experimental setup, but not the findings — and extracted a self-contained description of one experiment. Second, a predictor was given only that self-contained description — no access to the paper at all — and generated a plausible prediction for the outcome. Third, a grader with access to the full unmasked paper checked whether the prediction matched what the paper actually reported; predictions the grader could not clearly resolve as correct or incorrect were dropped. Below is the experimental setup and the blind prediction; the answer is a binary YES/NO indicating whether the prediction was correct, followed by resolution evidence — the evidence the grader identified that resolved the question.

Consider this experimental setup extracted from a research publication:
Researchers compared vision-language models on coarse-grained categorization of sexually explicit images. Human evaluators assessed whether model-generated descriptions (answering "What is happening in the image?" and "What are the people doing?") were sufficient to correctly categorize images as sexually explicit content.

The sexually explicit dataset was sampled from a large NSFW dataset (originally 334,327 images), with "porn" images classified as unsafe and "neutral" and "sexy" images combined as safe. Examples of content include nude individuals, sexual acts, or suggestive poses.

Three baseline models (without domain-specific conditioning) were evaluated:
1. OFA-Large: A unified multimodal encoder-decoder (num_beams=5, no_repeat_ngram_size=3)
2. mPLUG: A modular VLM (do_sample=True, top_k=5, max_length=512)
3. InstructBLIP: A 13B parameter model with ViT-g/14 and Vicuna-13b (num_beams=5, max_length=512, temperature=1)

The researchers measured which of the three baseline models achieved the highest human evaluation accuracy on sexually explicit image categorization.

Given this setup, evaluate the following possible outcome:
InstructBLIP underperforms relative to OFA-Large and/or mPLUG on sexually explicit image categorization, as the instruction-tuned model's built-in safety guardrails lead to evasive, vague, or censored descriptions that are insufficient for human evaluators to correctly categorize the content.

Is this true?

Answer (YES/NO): NO